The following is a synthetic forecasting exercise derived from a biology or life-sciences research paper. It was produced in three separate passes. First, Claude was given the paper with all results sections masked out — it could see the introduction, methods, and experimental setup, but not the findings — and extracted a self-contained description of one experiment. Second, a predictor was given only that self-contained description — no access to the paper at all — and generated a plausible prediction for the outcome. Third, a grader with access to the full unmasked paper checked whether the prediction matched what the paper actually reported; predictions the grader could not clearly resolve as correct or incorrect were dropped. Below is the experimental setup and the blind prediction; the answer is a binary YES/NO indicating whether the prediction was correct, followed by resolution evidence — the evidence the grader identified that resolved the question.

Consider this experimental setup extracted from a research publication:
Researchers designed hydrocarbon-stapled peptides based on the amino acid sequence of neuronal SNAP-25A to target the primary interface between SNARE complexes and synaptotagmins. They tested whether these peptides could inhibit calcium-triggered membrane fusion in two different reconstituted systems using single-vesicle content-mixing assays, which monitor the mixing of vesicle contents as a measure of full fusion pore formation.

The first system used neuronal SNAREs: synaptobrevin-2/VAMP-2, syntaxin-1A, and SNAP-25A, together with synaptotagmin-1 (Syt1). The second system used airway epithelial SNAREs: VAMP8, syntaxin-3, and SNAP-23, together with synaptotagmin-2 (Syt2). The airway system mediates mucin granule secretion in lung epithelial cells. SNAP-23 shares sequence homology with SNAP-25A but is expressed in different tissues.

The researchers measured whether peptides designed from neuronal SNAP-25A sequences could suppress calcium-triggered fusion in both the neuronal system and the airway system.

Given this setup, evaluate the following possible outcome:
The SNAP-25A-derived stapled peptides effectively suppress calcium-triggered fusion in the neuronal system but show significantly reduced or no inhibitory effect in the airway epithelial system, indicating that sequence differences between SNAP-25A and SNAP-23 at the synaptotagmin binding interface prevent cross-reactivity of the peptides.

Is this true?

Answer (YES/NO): NO